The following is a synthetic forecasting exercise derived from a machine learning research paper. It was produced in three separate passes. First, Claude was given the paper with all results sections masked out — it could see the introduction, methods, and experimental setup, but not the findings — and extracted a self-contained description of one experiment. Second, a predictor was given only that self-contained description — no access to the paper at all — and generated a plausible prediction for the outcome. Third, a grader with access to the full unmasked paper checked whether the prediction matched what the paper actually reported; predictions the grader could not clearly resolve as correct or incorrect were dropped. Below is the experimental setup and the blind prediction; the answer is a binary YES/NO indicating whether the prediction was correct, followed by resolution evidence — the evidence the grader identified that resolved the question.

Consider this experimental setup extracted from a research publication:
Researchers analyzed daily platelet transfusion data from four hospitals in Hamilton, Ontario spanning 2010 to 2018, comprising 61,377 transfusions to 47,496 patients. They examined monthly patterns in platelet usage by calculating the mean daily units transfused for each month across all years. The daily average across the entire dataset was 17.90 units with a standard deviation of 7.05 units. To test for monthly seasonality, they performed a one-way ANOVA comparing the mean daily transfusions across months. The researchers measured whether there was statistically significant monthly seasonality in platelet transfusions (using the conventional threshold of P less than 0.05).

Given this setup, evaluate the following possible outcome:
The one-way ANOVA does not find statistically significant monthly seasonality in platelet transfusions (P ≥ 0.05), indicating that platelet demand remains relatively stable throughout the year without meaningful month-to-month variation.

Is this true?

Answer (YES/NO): NO